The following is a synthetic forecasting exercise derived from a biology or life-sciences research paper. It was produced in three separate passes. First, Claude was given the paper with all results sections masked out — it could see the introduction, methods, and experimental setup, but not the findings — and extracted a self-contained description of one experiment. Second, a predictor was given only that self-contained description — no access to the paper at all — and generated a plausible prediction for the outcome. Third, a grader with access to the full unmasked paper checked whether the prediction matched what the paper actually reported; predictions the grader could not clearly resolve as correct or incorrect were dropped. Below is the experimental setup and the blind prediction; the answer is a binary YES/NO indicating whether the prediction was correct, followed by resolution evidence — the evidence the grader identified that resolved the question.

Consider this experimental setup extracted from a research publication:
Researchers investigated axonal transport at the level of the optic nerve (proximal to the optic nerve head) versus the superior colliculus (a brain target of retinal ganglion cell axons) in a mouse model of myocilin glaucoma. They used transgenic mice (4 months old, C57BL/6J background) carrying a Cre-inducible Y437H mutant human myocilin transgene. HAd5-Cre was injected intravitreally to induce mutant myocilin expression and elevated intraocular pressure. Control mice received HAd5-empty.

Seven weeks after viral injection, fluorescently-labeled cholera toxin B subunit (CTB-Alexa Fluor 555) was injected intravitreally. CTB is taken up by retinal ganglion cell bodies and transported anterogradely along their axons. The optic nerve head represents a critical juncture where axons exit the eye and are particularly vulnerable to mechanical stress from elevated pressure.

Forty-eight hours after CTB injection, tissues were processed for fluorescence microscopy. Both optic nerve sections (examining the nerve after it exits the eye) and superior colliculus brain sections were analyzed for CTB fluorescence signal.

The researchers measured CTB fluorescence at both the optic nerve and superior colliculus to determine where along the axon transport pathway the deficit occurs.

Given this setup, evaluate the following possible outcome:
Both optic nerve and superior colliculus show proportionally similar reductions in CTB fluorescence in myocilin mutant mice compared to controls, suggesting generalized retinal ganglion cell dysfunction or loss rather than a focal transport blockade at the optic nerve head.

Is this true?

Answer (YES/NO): NO